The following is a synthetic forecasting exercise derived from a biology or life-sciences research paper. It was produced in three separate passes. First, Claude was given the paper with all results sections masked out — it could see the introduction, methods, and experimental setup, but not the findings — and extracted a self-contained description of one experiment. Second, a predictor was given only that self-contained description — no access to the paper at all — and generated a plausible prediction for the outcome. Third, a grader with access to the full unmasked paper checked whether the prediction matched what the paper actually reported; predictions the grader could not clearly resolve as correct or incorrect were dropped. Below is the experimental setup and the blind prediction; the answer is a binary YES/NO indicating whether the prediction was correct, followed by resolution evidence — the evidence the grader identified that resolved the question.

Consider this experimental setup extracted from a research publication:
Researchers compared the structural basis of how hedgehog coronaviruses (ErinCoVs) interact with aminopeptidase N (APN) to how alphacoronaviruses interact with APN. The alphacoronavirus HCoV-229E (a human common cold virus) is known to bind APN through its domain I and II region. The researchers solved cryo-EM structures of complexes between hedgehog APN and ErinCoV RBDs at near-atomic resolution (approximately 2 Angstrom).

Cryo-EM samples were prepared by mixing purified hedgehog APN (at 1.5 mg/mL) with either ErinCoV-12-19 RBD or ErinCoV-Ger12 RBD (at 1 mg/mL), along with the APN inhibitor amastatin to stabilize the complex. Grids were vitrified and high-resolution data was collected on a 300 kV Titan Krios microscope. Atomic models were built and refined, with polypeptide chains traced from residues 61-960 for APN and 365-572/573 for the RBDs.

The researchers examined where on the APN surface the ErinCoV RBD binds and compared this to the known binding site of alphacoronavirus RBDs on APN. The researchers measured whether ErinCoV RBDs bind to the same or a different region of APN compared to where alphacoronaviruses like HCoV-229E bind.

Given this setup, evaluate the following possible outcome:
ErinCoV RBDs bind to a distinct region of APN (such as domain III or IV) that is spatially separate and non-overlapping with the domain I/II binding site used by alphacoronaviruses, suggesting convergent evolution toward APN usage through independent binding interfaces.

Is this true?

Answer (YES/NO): NO